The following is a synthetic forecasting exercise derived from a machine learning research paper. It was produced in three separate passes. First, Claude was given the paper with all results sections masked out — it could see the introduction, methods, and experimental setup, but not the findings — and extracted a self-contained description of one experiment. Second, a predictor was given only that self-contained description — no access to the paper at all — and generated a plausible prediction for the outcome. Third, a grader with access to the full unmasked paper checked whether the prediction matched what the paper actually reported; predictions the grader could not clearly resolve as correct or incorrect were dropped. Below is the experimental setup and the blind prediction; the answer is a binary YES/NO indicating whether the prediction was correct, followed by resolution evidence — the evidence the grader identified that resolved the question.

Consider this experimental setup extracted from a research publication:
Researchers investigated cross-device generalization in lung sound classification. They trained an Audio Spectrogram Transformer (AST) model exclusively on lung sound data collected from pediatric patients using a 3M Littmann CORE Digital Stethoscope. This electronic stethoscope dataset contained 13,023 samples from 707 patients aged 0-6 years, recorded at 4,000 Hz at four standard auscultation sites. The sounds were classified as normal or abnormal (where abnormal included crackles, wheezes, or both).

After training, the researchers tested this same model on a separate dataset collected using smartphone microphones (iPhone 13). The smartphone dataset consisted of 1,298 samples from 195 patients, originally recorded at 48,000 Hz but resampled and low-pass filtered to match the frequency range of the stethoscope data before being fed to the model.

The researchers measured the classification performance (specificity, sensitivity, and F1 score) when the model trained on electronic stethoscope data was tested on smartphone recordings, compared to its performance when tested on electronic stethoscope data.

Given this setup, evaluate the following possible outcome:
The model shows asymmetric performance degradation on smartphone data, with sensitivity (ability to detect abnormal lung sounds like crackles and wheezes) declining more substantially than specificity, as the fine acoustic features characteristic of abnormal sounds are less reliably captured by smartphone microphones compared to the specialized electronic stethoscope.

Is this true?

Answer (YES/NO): NO